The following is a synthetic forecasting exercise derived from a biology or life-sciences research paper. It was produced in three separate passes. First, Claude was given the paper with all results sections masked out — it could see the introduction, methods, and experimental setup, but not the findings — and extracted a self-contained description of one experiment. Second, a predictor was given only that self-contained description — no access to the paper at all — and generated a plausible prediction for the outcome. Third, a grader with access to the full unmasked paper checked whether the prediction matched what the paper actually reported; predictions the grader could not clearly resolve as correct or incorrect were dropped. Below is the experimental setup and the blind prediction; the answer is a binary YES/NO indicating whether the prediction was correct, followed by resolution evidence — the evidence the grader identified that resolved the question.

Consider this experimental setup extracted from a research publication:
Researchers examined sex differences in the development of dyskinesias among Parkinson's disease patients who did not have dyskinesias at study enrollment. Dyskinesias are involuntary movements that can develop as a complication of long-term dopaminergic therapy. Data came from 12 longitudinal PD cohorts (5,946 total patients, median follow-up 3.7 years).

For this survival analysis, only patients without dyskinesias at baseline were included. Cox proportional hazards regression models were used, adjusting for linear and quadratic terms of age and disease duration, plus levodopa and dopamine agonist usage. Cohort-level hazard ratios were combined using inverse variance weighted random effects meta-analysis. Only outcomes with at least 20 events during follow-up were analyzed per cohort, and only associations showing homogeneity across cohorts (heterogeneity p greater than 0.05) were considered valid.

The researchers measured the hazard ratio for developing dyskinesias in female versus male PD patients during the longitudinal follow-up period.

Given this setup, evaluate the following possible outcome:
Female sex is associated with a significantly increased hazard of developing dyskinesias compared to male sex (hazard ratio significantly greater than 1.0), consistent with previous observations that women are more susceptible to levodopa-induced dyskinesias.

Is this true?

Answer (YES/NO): YES